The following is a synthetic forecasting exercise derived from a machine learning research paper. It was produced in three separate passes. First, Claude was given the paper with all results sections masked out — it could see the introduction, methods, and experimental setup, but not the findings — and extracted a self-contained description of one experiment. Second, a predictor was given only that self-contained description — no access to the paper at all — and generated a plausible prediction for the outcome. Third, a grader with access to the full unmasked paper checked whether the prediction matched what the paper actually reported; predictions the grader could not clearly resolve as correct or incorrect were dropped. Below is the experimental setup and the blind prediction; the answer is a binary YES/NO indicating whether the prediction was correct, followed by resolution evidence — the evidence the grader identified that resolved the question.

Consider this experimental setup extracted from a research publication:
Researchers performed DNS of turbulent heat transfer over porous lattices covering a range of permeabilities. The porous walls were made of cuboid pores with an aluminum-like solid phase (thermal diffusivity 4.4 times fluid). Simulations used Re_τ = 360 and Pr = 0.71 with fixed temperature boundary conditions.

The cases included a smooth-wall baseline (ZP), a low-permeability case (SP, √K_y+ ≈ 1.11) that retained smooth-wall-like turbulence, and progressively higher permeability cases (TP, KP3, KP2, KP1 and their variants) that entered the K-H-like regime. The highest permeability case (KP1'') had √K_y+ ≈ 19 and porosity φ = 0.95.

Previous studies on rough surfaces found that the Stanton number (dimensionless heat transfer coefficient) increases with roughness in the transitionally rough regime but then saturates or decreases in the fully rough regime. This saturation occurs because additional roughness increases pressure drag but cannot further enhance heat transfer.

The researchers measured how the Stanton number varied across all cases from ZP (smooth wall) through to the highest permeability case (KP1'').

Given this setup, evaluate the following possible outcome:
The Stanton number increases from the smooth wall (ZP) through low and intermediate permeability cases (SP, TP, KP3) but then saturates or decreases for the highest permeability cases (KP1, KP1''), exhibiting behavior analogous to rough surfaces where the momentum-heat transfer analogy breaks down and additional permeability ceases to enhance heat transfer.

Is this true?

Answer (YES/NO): NO